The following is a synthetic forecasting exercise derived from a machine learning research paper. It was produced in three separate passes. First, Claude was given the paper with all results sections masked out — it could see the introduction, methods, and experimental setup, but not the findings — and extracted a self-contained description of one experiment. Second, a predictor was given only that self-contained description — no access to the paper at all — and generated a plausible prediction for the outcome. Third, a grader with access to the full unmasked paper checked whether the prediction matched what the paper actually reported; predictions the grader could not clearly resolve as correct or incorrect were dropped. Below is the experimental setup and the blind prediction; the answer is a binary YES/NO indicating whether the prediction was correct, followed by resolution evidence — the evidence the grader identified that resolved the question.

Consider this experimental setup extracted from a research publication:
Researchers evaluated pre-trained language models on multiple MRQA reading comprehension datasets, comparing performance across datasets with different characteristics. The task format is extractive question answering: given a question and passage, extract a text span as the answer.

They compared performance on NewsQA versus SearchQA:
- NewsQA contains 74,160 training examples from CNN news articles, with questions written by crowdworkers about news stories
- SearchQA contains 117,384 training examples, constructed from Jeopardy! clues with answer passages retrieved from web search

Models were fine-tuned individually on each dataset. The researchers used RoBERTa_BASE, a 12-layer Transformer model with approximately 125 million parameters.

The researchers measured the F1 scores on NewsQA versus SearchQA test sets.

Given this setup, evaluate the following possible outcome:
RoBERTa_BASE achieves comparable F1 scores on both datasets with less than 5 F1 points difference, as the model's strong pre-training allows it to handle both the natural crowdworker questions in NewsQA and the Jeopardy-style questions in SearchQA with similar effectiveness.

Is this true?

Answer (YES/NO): NO